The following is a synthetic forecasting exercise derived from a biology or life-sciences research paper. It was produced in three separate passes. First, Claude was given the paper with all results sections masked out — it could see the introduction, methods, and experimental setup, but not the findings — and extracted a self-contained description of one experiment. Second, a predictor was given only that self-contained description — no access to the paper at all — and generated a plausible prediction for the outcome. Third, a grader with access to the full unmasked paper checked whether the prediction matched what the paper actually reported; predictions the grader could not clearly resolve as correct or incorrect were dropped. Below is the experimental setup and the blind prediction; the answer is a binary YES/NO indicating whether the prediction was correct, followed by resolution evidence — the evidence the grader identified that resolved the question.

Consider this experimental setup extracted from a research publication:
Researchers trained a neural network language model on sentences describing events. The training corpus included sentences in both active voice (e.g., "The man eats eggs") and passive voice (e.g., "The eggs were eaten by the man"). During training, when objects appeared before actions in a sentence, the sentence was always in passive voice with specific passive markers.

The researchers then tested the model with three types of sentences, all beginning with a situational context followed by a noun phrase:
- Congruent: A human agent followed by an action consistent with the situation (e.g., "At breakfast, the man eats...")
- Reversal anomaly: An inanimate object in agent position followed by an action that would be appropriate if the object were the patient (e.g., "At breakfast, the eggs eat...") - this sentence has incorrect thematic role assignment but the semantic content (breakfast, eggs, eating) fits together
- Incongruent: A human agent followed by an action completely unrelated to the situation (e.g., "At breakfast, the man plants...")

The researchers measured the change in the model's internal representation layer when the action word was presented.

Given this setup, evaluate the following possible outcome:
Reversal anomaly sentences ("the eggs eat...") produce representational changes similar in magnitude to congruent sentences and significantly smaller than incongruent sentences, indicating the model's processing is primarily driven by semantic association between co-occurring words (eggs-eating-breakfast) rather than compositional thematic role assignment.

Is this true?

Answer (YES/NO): YES